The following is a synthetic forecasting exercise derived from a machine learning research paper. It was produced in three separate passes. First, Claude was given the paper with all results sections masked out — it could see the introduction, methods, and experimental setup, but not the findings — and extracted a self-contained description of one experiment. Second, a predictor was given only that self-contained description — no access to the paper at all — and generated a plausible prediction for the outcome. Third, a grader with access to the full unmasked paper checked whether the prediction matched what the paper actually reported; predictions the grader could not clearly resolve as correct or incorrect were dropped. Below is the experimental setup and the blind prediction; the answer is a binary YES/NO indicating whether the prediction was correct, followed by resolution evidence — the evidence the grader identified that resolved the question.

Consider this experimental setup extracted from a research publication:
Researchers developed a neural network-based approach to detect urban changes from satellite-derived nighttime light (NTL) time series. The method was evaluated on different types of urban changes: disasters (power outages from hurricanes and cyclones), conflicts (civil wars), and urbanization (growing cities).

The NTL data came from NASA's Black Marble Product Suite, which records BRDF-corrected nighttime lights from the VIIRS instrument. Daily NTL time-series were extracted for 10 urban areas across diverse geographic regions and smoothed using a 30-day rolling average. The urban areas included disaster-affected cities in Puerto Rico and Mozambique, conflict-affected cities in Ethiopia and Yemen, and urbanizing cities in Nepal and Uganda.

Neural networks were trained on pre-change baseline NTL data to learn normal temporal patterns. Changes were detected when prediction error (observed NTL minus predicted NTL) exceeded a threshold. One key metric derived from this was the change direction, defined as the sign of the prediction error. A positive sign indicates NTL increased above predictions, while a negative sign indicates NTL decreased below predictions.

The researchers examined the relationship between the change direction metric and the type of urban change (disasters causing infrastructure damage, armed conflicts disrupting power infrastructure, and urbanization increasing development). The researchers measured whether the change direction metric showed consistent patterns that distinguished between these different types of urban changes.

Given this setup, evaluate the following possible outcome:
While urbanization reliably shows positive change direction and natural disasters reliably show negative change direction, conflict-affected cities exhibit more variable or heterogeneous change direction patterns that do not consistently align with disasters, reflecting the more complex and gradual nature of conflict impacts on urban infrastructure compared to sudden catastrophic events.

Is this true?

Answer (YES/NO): NO